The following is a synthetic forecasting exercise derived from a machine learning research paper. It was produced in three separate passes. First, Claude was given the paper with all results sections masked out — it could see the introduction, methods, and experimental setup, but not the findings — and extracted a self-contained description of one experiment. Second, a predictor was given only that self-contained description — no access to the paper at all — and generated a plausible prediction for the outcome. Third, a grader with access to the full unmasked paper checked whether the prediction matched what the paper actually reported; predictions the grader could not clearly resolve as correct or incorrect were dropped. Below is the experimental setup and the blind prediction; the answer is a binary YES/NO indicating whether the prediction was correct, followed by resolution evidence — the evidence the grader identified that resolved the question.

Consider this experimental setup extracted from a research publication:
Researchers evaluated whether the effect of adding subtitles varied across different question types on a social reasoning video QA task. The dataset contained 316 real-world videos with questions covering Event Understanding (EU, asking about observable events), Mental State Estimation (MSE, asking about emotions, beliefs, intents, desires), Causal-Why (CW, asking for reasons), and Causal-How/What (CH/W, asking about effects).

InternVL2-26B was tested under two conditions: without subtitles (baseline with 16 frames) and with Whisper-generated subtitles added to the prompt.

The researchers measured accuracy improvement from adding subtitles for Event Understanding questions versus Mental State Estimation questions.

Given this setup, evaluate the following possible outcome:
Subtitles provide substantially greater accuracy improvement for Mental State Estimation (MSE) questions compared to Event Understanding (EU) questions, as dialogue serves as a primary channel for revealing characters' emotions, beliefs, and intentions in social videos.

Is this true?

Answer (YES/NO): NO